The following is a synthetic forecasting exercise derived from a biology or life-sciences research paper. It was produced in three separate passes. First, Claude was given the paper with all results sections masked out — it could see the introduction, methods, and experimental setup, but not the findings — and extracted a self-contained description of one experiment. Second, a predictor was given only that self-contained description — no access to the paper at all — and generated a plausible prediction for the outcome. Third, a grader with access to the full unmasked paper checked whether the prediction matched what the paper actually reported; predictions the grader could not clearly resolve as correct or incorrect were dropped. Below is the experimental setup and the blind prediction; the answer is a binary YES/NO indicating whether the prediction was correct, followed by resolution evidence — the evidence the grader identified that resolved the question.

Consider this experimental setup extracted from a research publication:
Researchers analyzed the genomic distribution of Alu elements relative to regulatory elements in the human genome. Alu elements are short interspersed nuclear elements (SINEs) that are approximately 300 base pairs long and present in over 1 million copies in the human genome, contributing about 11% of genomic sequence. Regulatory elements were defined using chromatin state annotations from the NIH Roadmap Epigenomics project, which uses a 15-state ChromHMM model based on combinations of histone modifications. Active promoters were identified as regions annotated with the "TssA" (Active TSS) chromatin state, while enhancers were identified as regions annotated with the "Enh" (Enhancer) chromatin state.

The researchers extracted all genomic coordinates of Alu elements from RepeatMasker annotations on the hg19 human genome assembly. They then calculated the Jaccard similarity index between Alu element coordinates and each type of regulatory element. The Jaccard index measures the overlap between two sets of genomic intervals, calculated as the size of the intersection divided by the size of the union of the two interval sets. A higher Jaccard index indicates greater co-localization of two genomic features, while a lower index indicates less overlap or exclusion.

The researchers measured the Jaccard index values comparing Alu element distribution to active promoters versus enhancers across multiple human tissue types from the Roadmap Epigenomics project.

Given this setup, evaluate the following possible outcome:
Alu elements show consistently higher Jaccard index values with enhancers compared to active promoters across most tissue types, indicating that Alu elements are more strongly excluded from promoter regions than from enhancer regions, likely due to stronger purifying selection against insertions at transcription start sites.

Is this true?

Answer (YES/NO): NO